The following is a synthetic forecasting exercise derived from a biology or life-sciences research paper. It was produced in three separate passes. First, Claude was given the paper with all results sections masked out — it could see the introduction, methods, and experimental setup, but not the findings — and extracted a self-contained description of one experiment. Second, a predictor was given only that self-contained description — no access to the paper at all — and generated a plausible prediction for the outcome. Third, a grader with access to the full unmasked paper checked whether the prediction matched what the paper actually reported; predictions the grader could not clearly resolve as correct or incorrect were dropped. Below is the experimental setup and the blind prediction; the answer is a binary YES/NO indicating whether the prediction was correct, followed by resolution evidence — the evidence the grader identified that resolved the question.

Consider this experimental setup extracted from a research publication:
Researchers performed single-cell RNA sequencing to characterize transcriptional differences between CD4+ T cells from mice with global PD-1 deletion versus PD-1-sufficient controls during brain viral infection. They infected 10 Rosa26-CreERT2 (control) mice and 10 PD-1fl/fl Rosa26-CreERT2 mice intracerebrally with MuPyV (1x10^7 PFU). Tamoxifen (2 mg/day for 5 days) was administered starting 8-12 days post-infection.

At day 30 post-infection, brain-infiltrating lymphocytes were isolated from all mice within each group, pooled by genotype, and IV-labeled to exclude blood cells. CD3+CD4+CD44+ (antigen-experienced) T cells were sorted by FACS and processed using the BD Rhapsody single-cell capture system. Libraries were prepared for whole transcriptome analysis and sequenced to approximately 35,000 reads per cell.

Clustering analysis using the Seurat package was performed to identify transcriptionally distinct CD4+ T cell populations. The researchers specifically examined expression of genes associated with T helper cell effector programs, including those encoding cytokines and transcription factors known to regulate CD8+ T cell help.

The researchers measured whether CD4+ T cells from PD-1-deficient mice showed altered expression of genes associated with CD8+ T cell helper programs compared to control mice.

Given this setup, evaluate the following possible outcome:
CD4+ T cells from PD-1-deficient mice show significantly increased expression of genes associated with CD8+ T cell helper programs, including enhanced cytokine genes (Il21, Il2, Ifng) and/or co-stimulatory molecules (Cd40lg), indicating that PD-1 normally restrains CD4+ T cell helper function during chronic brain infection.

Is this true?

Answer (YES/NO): NO